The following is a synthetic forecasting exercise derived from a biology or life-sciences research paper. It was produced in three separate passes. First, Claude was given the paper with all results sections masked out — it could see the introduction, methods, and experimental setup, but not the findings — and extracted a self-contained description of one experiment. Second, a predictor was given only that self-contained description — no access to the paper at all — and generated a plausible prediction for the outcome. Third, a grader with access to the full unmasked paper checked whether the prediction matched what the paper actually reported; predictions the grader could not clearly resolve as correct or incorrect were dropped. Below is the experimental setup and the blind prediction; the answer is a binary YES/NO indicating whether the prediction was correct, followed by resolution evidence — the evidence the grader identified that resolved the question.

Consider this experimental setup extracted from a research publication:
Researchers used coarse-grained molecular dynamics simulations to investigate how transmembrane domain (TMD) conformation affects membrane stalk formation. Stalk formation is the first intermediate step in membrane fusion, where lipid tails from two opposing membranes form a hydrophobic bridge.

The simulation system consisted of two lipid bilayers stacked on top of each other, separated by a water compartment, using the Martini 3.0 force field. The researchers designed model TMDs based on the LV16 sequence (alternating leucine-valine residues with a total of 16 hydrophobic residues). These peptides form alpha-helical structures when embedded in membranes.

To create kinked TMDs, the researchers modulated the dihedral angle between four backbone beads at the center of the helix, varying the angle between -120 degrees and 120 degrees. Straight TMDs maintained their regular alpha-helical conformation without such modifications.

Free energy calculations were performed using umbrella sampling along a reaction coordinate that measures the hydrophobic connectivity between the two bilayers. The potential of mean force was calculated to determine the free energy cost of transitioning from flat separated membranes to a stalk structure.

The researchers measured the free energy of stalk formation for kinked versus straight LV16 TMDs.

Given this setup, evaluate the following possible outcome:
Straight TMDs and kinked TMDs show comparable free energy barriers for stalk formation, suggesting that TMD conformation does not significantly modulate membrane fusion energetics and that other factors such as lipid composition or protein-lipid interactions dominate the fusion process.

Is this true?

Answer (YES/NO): NO